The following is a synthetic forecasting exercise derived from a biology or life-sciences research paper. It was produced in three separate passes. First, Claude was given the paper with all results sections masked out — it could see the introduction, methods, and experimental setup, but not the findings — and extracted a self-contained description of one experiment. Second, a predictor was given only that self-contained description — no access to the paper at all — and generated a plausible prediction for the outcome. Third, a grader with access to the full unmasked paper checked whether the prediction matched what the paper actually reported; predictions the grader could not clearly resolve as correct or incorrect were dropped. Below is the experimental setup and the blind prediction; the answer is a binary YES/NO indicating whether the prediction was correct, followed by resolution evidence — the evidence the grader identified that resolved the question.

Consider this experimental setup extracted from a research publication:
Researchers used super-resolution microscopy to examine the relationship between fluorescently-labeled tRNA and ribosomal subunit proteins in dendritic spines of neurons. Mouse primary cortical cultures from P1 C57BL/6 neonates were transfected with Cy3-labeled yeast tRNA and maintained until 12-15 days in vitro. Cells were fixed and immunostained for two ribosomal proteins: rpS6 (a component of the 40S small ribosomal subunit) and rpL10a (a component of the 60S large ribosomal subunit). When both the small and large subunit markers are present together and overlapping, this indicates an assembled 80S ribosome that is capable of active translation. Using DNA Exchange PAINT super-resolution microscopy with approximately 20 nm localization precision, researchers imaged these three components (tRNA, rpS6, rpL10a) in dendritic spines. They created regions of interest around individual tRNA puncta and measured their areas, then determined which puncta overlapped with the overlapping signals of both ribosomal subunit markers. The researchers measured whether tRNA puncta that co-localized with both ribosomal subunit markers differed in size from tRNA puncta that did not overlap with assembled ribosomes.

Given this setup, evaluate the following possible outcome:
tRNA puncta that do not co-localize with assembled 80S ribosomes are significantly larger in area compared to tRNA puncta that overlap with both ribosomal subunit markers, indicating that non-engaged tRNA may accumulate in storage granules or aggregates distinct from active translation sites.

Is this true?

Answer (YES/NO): NO